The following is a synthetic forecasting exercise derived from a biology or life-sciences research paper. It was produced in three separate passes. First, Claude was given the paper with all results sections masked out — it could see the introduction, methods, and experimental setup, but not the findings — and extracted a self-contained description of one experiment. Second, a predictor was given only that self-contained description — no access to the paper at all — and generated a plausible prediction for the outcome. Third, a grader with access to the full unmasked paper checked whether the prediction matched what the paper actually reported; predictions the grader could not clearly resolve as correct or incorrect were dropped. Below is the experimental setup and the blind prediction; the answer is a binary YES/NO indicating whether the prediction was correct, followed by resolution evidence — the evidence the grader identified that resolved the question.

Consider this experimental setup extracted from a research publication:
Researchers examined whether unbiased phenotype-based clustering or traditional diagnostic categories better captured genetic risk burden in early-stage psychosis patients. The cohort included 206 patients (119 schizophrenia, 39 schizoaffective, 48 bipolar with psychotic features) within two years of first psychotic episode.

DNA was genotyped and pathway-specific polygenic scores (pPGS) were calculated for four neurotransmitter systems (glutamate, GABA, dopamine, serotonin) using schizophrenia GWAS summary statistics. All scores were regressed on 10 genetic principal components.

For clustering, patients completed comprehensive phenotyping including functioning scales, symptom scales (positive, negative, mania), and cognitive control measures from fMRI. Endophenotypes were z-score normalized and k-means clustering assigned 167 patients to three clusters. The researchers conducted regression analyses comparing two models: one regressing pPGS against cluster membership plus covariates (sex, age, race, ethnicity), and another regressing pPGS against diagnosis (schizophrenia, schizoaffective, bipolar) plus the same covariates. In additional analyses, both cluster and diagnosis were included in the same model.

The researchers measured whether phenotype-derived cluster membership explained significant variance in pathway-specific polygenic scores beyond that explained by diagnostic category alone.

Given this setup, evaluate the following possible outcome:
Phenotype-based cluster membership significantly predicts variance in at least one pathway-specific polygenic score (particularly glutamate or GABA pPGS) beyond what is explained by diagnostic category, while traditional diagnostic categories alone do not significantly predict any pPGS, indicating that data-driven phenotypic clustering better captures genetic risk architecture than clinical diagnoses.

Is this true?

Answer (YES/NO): NO